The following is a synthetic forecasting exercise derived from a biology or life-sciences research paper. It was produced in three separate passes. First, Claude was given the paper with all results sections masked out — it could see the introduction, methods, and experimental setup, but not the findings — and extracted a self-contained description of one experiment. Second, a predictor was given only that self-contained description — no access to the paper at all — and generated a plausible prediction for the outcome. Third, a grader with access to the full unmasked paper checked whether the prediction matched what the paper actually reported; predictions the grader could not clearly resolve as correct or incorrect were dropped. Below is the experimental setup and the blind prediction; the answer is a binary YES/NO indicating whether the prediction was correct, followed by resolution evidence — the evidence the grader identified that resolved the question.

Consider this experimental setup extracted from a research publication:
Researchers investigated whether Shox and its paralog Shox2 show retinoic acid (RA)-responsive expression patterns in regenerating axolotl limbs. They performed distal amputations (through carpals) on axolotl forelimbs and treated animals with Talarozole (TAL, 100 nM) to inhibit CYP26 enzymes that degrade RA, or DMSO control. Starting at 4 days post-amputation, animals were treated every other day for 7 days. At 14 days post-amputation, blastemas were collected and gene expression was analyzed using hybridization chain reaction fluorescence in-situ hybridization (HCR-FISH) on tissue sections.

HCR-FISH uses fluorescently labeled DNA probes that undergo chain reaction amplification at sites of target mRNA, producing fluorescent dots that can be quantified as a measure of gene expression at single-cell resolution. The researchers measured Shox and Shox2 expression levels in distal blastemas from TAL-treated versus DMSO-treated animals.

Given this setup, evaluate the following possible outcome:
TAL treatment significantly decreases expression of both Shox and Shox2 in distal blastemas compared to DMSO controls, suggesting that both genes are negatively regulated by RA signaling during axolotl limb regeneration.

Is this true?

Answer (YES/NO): NO